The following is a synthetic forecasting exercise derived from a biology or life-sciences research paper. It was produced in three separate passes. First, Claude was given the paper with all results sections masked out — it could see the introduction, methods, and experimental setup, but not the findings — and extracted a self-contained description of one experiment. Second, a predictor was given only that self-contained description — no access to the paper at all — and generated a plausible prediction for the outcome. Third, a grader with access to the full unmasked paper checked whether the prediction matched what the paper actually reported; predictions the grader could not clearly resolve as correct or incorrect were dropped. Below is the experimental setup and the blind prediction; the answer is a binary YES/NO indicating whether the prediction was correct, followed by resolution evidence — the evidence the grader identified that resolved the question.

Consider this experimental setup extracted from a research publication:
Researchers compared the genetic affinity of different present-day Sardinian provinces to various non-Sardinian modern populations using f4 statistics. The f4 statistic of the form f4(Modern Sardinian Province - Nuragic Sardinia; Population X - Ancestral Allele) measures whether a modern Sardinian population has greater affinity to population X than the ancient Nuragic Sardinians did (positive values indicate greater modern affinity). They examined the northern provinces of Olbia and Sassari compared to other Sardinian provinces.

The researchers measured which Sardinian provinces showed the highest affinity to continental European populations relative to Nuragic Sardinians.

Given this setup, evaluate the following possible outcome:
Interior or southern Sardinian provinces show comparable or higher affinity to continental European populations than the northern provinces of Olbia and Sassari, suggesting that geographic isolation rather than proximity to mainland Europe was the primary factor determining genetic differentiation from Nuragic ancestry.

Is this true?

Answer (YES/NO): NO